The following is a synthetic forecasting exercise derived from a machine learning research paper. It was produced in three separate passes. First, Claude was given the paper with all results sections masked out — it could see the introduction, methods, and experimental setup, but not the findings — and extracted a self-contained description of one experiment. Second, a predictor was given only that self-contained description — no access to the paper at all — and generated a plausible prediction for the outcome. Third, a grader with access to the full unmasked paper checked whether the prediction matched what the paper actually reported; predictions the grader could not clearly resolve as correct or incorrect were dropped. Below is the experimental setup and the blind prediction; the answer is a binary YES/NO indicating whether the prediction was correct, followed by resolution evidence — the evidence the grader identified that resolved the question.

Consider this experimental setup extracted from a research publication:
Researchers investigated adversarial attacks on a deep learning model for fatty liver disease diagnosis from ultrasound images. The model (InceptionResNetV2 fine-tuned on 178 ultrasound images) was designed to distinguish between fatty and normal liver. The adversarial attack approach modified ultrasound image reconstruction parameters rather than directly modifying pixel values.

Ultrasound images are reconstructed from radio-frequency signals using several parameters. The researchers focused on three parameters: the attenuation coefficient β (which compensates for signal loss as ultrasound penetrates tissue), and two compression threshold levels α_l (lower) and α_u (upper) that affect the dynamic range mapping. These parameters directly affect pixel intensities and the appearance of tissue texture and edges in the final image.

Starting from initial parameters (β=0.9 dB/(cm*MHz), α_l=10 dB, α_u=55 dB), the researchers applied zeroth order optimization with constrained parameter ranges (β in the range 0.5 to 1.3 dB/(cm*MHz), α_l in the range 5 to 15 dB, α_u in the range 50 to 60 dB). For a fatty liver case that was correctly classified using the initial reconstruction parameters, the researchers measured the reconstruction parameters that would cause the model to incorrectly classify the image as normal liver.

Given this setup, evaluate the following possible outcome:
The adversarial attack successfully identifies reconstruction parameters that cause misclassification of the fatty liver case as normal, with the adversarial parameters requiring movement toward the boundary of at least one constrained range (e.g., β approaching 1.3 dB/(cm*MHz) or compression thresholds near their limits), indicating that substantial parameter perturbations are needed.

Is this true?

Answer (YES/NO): NO